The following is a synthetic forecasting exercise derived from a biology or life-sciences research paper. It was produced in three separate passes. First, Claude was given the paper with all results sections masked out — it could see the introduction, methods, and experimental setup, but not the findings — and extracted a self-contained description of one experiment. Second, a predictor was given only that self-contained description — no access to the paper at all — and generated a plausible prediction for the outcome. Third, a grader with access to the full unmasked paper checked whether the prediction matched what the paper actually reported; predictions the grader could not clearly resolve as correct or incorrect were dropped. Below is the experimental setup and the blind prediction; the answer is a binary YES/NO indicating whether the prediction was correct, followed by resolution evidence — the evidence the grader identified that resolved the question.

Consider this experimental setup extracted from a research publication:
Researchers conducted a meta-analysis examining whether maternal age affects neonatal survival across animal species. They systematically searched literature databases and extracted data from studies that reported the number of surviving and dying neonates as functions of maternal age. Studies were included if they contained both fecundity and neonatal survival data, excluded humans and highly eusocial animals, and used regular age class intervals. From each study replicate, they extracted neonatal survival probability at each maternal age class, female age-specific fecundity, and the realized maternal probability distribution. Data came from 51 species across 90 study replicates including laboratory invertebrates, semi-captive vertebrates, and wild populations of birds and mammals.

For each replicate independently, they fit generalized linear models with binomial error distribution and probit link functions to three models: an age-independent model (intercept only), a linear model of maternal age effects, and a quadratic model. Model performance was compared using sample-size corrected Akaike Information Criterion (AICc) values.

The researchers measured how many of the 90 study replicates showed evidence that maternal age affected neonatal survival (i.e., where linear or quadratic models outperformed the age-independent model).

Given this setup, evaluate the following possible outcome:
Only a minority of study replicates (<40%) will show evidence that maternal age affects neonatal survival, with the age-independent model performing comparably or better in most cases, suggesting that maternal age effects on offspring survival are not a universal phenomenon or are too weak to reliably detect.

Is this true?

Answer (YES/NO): NO